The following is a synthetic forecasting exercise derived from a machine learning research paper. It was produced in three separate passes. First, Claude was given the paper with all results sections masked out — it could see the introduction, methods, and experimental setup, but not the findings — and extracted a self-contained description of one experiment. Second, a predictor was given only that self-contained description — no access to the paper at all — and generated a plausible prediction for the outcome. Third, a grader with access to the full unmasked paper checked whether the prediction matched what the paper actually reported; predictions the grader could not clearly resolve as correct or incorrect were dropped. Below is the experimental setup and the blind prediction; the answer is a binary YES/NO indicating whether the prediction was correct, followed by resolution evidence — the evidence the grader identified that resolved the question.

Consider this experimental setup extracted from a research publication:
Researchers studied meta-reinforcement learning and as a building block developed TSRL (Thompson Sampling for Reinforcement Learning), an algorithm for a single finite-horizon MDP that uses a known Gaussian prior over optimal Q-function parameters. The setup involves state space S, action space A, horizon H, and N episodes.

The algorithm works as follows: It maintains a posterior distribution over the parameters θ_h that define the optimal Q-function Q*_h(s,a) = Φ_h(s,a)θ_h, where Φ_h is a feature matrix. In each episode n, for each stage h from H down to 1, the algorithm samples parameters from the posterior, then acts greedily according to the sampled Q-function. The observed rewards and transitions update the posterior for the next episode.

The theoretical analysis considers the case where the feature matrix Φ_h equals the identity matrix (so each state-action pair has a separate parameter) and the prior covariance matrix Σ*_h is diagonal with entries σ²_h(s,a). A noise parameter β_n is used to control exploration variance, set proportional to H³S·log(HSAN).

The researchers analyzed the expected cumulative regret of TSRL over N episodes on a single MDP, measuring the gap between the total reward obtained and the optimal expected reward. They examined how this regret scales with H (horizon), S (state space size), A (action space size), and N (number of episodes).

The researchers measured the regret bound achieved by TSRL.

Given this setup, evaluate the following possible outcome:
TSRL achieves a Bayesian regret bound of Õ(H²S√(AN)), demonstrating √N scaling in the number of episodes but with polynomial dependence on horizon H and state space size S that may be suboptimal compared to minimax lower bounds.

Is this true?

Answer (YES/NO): NO